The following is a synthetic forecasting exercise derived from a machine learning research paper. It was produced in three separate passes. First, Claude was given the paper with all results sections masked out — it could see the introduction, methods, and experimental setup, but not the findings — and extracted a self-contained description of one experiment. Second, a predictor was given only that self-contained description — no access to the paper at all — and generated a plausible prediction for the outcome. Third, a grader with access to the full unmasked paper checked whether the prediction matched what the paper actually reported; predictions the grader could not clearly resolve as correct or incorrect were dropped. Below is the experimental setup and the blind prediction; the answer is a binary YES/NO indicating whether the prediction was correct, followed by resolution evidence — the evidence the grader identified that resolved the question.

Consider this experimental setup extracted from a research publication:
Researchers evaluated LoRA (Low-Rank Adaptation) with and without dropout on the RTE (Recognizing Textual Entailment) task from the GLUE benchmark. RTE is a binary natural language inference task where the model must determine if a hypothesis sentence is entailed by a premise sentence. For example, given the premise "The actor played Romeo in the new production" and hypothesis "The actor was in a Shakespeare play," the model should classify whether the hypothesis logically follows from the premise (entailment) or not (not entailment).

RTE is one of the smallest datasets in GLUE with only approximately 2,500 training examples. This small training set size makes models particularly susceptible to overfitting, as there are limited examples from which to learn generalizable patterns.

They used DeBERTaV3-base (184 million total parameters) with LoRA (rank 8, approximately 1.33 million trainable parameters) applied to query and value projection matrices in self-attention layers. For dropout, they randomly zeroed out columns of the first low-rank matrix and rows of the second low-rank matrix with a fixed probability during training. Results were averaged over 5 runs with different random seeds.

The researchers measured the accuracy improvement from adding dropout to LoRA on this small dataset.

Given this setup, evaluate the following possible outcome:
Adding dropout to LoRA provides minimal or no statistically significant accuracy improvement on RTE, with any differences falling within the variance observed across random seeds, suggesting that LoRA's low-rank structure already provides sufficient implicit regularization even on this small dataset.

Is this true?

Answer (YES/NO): NO